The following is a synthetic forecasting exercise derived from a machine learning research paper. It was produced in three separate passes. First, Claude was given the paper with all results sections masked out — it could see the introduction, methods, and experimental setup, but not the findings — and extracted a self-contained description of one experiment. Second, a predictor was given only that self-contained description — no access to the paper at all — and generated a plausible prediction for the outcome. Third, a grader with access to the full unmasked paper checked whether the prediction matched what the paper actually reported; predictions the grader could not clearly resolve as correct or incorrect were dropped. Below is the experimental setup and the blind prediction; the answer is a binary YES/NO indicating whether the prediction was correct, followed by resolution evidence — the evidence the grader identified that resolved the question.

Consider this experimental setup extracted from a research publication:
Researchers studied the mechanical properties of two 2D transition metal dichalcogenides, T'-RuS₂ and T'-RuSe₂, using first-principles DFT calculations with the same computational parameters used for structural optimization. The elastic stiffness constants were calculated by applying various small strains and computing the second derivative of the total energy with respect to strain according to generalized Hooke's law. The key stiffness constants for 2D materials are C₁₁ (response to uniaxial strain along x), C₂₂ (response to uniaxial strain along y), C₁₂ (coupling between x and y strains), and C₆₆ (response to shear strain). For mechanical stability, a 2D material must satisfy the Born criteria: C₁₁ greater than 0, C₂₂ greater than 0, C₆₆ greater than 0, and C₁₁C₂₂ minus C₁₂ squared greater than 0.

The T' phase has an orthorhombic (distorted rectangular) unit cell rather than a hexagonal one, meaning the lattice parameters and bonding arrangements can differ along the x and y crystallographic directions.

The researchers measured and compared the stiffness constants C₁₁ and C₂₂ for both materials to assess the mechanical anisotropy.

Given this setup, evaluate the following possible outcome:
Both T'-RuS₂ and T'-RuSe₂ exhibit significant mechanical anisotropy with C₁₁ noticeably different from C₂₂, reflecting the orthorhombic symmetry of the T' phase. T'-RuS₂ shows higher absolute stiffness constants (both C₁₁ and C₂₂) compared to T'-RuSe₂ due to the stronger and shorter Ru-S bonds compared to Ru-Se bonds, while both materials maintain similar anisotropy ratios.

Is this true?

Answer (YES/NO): NO